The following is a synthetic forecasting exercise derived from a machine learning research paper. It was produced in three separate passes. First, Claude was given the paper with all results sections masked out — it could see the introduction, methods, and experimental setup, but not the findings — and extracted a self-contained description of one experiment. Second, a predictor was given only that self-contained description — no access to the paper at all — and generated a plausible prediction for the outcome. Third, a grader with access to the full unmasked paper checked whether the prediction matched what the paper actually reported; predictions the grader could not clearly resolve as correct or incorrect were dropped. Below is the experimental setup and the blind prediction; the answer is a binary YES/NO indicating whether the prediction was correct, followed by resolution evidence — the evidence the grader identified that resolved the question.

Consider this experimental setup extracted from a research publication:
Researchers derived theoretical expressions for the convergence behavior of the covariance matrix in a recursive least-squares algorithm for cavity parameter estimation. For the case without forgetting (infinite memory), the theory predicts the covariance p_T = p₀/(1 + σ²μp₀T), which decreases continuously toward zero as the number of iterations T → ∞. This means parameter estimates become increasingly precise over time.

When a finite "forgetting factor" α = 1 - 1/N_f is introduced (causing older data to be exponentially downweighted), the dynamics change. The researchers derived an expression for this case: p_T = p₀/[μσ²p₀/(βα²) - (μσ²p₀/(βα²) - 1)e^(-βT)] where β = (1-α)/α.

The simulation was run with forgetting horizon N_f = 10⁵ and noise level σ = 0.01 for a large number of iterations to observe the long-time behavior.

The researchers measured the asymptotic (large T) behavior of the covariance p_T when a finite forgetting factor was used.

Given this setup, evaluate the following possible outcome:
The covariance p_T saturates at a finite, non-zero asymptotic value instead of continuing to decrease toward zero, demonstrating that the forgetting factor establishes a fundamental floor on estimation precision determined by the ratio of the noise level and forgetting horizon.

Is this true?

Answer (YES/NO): YES